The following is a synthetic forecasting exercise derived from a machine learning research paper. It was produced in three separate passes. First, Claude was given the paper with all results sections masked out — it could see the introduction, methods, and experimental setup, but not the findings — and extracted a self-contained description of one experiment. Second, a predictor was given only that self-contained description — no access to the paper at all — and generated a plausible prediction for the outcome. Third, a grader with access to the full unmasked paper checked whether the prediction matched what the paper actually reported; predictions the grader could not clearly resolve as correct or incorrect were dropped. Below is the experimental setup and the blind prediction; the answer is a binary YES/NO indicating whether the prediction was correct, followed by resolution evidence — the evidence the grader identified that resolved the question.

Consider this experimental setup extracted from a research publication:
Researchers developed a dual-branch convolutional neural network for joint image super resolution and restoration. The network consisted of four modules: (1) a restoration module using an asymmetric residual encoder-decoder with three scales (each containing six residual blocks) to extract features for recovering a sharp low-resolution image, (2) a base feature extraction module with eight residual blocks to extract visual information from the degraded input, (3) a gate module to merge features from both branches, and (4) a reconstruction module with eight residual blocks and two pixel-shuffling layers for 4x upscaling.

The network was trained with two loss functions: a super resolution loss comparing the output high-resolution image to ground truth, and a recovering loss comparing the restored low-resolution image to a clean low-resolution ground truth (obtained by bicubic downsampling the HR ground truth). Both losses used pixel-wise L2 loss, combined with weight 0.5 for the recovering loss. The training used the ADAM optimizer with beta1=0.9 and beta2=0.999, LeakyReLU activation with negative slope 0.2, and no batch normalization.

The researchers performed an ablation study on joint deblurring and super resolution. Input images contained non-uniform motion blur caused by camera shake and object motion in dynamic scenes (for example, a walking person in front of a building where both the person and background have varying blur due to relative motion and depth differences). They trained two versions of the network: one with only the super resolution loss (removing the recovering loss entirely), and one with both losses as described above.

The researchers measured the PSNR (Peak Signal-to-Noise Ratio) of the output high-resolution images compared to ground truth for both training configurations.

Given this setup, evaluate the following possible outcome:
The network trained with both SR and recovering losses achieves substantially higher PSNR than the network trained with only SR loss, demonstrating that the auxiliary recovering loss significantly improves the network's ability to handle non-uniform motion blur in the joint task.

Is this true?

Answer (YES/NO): NO